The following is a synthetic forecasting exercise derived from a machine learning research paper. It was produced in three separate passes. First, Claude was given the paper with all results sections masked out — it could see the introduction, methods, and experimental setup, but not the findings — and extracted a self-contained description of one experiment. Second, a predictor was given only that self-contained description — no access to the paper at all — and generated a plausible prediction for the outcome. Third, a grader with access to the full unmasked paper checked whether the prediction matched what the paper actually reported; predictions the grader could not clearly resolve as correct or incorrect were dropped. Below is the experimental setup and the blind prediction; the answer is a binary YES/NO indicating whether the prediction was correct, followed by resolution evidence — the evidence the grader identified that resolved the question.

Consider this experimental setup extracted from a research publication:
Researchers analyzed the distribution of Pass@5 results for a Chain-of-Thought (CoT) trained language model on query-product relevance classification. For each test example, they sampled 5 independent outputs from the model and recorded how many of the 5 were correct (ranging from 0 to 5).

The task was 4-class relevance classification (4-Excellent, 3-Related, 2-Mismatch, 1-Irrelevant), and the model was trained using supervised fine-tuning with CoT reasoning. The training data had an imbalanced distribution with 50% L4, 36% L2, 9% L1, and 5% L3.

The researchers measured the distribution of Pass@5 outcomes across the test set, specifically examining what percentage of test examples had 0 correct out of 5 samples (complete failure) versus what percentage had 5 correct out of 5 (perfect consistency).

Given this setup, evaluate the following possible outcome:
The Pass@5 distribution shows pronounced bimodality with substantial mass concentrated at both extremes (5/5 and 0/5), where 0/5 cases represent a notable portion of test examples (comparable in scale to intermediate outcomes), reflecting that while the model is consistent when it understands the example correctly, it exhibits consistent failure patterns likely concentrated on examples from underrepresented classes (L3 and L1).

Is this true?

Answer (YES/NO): NO